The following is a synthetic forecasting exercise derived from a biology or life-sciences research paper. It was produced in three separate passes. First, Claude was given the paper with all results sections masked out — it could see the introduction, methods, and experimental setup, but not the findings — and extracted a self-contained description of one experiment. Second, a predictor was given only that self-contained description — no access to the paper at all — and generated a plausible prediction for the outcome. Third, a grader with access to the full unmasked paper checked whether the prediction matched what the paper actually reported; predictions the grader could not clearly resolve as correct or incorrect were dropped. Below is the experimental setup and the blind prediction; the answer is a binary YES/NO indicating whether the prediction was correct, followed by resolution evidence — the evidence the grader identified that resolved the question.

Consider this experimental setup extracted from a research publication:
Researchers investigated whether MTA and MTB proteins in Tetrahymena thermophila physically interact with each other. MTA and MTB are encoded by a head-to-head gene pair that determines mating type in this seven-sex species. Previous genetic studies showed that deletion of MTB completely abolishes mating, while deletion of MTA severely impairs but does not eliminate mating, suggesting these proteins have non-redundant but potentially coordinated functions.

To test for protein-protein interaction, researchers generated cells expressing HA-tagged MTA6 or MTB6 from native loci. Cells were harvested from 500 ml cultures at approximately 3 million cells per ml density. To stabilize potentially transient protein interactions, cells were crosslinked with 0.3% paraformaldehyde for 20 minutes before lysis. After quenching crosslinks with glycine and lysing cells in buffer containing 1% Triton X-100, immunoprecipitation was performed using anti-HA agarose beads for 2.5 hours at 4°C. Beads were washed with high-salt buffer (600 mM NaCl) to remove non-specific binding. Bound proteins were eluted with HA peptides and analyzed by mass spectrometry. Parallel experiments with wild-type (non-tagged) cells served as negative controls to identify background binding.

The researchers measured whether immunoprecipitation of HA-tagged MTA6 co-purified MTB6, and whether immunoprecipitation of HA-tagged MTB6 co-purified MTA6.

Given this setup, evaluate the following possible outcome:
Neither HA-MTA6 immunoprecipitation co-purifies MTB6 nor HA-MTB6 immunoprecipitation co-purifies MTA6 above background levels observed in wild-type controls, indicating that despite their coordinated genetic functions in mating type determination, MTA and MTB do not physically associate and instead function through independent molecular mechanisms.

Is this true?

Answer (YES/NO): NO